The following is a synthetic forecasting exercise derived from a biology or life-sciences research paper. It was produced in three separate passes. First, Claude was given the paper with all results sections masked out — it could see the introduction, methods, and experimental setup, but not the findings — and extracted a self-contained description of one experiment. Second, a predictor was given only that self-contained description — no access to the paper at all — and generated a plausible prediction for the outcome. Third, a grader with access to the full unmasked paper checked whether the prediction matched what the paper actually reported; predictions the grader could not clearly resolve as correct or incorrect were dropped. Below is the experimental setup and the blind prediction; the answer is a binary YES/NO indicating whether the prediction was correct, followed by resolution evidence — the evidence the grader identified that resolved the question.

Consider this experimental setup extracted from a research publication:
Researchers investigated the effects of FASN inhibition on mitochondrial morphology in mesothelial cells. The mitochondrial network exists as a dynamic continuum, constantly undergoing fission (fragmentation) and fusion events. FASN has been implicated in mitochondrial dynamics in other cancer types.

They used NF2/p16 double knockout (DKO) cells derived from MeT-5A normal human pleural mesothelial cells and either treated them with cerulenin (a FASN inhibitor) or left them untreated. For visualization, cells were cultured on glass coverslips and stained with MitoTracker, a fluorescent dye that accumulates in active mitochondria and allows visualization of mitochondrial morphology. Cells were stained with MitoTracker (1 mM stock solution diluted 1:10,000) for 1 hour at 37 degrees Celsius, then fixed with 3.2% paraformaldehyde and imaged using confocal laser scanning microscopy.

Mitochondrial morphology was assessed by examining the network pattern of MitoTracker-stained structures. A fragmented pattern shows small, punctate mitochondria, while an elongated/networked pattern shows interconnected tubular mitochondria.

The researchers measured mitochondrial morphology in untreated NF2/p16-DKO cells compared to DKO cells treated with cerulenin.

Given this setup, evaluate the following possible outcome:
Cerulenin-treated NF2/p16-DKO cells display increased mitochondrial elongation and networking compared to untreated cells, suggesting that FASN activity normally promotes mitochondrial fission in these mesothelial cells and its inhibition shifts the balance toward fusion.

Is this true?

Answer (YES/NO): YES